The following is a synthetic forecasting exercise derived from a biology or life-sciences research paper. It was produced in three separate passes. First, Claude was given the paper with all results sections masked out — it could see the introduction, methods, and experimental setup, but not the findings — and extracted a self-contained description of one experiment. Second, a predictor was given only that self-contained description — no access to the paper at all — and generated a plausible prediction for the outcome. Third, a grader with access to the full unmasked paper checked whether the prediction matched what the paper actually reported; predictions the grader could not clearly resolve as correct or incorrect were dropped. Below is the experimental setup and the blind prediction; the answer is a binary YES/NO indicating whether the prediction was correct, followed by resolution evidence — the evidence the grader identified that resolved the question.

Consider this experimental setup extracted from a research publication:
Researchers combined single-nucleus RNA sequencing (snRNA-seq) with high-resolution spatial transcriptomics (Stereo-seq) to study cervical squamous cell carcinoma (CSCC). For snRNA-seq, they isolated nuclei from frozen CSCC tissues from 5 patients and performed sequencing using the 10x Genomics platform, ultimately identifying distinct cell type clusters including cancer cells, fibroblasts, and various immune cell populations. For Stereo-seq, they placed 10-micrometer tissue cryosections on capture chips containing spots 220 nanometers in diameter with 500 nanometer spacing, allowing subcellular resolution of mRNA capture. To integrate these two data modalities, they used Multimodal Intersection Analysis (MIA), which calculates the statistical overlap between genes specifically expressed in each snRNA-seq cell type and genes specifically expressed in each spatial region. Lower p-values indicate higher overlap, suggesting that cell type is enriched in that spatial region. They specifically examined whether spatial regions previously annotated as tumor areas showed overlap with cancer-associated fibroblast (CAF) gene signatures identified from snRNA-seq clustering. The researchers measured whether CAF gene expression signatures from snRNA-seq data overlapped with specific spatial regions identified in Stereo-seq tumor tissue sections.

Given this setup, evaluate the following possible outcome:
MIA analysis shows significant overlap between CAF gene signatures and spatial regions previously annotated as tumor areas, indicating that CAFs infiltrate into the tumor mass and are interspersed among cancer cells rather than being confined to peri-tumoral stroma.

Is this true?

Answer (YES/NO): NO